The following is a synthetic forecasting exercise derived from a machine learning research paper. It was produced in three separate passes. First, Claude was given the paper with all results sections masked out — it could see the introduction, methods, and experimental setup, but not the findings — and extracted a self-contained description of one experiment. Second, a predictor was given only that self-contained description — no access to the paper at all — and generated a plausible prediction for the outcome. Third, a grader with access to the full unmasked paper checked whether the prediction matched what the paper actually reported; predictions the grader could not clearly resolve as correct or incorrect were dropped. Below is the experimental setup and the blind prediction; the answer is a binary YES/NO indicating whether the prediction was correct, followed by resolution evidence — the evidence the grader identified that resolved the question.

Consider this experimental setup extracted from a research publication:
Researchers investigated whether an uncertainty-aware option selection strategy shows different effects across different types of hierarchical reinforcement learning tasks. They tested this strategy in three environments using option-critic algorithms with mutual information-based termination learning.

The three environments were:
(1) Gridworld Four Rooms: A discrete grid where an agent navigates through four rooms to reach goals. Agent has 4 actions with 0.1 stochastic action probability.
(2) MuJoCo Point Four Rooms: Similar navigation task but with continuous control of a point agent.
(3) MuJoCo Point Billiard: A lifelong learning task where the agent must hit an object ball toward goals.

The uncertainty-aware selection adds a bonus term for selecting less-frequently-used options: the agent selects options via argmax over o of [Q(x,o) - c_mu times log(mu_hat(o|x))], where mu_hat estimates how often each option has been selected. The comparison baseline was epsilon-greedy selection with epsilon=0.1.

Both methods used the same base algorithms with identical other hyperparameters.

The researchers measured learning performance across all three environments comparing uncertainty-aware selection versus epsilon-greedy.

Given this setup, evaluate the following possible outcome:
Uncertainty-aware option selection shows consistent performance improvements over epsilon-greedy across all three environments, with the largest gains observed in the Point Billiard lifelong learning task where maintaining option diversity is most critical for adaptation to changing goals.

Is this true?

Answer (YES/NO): NO